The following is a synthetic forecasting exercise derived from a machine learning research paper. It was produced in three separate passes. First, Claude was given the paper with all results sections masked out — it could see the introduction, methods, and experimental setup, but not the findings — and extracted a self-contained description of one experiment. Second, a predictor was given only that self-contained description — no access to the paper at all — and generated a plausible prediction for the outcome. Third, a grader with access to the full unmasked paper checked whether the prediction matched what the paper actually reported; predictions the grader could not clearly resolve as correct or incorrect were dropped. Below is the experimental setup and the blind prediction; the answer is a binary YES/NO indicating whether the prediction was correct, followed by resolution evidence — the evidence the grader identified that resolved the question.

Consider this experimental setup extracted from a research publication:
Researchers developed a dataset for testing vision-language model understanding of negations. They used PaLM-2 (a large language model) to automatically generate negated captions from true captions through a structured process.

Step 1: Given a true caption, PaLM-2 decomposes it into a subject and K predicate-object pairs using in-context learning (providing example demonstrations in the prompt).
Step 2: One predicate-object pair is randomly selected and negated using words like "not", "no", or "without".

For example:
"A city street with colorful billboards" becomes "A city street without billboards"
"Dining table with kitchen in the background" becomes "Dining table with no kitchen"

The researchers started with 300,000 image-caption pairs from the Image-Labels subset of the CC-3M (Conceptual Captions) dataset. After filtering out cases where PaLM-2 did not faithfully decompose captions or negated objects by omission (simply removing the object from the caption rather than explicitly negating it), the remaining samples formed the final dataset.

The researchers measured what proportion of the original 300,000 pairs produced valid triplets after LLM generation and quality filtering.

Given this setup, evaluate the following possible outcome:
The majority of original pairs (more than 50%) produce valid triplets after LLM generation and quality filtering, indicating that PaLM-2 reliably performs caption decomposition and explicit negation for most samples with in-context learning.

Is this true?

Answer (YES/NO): YES